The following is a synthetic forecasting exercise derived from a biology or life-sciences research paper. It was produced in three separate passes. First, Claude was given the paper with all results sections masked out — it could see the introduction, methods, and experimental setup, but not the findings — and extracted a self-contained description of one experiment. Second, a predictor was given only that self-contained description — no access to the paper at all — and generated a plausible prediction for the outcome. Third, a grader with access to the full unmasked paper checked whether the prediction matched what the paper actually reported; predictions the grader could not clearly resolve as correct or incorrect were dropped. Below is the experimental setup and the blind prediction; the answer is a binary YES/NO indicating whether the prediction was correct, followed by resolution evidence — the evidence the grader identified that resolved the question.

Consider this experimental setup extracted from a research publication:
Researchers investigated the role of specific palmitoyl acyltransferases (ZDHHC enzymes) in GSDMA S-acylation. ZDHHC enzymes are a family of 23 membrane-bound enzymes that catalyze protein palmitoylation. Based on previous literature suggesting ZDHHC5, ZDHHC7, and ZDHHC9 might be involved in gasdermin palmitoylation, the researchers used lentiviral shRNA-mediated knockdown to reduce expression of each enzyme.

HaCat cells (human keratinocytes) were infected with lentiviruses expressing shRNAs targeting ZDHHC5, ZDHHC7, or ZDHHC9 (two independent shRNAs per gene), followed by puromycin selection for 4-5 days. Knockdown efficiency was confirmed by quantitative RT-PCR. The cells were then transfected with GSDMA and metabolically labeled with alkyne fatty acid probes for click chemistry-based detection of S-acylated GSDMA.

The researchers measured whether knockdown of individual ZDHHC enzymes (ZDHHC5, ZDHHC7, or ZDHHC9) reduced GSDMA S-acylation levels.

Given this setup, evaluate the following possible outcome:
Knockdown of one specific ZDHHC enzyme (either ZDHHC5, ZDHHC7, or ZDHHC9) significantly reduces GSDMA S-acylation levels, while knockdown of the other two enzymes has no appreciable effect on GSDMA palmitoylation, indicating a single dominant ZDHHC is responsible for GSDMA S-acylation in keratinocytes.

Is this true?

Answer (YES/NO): NO